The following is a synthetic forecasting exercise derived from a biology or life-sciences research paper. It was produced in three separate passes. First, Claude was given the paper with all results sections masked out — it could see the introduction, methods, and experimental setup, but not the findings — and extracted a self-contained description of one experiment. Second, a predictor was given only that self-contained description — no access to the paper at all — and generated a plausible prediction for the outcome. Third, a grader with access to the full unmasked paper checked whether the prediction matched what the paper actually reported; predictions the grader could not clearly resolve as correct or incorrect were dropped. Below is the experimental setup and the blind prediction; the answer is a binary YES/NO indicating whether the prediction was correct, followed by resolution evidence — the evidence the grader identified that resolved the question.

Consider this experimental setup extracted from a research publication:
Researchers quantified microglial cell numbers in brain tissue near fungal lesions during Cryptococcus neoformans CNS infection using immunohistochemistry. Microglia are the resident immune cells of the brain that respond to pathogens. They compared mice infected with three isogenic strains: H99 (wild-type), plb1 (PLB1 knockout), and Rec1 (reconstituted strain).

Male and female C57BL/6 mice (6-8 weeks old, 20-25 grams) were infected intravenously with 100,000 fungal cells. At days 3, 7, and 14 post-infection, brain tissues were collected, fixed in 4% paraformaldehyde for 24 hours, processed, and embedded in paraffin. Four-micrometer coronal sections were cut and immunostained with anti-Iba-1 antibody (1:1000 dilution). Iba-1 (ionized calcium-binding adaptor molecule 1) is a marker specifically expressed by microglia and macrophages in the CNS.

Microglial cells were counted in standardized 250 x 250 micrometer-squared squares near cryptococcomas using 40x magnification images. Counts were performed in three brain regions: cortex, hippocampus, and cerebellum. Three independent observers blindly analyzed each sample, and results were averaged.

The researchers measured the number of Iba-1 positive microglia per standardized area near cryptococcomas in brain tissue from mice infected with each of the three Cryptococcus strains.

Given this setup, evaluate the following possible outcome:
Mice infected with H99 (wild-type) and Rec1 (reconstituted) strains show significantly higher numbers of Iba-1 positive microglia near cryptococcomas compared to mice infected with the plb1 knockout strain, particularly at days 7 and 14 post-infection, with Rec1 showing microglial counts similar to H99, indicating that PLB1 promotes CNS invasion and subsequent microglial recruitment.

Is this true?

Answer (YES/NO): YES